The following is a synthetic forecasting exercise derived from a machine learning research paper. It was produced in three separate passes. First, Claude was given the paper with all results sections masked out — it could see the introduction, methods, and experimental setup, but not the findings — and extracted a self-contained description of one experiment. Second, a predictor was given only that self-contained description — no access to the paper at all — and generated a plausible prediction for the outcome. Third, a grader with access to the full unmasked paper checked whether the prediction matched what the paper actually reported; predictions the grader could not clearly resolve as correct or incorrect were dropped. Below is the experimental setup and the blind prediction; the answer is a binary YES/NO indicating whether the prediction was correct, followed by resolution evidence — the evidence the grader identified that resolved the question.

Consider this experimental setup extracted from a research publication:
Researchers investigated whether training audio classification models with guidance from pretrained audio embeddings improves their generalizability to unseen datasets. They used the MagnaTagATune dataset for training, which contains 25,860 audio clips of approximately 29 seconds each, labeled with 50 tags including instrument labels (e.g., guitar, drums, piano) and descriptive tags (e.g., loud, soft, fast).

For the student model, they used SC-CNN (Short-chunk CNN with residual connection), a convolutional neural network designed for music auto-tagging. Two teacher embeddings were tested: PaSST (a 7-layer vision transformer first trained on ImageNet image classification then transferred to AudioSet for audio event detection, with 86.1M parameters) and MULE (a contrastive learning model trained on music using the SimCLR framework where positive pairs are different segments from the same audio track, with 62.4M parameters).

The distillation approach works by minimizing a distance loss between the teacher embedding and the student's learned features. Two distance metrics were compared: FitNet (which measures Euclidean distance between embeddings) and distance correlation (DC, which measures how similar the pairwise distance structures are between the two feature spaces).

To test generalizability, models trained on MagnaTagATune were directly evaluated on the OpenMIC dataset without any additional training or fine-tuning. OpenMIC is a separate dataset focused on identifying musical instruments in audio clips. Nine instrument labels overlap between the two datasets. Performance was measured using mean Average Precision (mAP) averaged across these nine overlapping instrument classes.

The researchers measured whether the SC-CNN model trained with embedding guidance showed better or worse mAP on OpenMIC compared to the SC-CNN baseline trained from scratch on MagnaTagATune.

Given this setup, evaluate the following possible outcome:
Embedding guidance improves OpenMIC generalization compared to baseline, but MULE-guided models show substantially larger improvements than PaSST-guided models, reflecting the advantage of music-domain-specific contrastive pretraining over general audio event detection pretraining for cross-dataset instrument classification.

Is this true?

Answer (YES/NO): NO